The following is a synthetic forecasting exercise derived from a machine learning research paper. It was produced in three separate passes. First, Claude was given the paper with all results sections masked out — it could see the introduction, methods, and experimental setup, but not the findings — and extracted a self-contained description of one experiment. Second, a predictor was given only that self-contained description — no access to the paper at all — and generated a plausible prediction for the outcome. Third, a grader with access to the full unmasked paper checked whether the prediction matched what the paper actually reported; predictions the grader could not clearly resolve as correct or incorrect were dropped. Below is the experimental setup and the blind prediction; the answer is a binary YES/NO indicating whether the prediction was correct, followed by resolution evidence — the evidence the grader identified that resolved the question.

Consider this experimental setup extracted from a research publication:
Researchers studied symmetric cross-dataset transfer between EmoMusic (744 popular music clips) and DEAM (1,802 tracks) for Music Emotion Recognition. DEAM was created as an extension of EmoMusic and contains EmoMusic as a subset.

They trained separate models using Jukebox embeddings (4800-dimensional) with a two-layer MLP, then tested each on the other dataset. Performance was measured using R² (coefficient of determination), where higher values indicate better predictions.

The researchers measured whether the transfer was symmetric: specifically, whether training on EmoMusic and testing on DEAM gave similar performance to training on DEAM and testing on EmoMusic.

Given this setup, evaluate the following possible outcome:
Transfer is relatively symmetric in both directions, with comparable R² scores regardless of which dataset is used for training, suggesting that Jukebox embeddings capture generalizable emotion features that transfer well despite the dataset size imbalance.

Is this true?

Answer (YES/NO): YES